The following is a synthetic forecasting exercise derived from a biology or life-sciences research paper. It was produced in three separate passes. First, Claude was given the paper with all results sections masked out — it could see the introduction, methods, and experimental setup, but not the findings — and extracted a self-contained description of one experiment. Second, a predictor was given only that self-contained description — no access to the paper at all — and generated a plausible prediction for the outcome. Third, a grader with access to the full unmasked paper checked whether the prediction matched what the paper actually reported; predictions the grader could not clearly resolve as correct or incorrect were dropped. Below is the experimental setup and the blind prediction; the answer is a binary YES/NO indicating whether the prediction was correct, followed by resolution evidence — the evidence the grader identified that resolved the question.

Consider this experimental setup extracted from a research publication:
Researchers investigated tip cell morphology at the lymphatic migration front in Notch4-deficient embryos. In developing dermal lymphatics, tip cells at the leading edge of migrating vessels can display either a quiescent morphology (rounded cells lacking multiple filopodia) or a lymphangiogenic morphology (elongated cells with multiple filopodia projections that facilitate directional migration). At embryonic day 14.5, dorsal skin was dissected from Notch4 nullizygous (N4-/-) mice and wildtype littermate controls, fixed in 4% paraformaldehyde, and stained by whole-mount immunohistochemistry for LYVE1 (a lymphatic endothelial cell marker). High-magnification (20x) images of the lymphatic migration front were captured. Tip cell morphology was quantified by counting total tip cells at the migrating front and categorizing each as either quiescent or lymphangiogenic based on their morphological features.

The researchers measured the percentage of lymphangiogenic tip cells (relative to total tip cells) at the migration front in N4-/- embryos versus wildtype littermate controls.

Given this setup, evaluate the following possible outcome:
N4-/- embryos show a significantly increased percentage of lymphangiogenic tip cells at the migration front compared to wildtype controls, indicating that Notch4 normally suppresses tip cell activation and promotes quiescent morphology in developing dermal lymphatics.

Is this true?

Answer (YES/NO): NO